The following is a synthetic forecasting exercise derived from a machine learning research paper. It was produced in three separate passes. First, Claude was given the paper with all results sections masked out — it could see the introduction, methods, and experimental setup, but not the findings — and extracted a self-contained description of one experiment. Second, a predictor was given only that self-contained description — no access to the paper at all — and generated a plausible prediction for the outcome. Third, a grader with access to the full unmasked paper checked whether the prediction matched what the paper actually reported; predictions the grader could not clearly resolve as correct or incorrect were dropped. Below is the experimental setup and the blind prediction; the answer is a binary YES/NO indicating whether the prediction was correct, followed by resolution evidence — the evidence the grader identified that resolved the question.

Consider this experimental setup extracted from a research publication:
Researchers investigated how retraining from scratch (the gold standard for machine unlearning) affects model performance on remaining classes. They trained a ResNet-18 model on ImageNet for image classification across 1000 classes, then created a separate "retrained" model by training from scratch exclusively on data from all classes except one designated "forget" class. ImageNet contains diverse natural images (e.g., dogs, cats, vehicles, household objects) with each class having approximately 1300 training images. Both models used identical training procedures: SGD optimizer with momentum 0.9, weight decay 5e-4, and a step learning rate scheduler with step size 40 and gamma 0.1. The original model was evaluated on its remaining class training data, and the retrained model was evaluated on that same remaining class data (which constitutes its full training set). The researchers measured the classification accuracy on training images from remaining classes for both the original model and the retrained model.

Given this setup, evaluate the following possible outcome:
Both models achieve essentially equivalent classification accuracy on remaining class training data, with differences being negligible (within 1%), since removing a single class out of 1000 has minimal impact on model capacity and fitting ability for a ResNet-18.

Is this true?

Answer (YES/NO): YES